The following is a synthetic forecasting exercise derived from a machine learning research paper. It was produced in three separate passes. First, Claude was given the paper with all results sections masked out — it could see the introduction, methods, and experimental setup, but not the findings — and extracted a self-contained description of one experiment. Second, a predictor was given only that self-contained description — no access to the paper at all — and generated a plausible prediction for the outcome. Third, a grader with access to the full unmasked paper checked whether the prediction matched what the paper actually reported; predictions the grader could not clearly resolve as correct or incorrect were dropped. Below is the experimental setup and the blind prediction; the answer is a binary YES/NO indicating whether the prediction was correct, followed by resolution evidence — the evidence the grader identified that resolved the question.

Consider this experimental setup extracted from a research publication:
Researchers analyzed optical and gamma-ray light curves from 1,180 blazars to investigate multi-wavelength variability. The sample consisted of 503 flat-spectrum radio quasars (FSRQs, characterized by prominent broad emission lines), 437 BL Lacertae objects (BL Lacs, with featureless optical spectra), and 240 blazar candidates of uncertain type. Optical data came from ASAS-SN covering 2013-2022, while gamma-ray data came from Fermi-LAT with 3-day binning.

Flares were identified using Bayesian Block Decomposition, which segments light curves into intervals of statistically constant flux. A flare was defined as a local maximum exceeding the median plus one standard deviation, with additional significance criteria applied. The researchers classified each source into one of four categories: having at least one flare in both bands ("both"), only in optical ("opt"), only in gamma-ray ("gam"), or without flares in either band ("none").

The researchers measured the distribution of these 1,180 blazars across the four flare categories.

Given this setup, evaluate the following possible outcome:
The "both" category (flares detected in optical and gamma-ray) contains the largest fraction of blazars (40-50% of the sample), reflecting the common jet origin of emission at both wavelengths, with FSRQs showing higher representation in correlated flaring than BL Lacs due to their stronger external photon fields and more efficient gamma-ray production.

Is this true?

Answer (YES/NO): NO